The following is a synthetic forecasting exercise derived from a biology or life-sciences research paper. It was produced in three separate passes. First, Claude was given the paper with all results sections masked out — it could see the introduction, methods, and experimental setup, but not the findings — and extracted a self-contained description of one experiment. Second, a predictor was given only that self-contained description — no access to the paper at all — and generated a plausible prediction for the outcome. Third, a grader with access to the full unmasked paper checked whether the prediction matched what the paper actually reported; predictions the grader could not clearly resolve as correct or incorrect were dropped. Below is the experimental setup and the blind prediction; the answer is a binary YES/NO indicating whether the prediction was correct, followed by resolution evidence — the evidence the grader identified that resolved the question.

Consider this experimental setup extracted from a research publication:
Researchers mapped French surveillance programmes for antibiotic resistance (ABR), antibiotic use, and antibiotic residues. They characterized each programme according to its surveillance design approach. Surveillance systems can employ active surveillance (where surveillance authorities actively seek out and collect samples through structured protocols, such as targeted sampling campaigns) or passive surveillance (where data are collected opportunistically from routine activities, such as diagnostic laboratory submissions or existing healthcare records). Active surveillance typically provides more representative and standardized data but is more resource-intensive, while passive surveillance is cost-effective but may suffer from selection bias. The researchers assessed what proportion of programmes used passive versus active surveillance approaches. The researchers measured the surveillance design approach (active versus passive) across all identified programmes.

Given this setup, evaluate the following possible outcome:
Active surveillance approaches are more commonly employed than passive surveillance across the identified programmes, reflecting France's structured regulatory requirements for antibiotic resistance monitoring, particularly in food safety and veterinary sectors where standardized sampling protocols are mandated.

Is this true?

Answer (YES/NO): NO